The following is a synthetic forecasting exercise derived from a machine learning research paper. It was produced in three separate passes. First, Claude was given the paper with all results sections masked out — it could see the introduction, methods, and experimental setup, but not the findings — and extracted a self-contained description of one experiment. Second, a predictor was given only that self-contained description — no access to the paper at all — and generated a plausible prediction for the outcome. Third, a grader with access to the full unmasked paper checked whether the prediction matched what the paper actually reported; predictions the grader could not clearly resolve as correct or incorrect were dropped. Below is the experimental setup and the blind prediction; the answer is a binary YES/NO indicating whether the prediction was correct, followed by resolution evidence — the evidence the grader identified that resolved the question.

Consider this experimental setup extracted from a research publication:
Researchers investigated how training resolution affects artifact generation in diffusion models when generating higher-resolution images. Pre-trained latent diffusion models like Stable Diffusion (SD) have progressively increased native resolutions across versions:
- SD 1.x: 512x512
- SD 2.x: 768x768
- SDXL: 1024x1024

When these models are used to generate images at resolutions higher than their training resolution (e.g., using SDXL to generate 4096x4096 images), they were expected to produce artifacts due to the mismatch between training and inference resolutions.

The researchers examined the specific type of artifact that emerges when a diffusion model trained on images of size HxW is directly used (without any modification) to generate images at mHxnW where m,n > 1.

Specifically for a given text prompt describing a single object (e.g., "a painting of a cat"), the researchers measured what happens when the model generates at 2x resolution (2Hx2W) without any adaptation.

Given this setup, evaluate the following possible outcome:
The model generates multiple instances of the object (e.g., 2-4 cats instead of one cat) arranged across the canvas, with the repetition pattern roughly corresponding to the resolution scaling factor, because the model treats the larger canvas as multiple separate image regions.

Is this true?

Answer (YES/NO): YES